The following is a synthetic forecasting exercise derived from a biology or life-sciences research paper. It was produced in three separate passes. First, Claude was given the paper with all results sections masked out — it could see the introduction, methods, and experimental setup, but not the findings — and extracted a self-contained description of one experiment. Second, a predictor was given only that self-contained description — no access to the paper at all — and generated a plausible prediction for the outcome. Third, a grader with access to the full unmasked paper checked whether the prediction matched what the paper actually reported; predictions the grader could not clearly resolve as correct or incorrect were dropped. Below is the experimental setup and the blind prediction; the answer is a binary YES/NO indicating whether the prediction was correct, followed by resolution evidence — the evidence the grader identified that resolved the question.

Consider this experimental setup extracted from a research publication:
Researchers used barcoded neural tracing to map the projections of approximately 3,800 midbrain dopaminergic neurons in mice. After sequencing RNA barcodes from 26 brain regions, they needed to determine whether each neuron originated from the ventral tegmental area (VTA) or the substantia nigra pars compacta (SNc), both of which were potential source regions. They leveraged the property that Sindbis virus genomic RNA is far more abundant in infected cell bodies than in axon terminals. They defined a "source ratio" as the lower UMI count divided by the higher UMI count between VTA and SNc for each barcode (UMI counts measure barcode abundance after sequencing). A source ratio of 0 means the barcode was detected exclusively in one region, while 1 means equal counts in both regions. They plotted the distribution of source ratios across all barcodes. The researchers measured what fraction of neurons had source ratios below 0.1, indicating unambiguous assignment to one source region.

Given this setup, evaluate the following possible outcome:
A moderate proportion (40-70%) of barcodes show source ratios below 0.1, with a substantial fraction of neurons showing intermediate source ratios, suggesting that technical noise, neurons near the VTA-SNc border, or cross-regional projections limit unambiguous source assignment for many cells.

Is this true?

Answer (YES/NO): NO